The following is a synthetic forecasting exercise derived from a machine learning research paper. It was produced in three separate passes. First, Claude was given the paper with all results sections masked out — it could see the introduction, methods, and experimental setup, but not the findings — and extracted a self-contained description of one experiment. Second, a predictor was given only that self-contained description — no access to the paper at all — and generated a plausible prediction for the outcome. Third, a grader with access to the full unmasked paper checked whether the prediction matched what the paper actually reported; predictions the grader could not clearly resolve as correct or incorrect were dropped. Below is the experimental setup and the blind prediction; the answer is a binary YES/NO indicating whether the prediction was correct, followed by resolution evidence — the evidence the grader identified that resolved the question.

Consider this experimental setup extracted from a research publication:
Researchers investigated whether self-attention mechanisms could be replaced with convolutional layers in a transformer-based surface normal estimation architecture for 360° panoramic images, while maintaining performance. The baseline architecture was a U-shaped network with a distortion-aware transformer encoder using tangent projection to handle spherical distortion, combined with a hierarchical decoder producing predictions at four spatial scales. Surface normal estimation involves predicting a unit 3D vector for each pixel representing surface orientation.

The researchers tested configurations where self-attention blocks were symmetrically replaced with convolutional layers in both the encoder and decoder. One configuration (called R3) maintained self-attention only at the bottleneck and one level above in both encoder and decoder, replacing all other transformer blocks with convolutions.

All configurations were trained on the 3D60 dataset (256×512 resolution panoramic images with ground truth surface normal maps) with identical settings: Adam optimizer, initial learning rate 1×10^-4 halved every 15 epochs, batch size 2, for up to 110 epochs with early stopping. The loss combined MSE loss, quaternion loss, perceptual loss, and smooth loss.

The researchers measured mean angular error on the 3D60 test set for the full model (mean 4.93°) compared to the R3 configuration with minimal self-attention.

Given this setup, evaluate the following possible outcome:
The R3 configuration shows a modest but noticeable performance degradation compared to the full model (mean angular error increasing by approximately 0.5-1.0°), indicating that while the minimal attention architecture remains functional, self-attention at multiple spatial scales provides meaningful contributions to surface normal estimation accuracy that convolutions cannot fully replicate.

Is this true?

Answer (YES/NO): NO